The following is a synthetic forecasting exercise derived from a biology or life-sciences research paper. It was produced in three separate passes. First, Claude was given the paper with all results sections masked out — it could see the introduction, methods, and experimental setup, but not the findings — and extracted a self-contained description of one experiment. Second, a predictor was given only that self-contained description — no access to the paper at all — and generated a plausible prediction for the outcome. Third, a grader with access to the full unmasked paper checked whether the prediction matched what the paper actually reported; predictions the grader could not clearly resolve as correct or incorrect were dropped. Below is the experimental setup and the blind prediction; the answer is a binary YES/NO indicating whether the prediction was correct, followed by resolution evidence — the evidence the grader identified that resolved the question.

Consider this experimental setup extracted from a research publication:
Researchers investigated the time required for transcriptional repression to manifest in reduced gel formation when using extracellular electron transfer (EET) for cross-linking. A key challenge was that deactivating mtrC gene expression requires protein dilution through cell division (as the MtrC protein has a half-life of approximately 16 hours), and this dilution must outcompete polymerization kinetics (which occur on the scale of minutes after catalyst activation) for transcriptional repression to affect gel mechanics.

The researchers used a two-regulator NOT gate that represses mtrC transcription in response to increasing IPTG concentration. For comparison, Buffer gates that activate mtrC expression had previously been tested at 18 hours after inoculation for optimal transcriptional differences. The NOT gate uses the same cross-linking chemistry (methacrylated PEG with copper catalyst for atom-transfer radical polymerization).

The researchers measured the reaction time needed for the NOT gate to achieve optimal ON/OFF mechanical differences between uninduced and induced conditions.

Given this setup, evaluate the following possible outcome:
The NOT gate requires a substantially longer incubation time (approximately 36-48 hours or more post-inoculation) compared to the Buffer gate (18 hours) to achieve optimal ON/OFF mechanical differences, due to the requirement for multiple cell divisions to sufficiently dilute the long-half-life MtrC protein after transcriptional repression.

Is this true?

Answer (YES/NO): NO